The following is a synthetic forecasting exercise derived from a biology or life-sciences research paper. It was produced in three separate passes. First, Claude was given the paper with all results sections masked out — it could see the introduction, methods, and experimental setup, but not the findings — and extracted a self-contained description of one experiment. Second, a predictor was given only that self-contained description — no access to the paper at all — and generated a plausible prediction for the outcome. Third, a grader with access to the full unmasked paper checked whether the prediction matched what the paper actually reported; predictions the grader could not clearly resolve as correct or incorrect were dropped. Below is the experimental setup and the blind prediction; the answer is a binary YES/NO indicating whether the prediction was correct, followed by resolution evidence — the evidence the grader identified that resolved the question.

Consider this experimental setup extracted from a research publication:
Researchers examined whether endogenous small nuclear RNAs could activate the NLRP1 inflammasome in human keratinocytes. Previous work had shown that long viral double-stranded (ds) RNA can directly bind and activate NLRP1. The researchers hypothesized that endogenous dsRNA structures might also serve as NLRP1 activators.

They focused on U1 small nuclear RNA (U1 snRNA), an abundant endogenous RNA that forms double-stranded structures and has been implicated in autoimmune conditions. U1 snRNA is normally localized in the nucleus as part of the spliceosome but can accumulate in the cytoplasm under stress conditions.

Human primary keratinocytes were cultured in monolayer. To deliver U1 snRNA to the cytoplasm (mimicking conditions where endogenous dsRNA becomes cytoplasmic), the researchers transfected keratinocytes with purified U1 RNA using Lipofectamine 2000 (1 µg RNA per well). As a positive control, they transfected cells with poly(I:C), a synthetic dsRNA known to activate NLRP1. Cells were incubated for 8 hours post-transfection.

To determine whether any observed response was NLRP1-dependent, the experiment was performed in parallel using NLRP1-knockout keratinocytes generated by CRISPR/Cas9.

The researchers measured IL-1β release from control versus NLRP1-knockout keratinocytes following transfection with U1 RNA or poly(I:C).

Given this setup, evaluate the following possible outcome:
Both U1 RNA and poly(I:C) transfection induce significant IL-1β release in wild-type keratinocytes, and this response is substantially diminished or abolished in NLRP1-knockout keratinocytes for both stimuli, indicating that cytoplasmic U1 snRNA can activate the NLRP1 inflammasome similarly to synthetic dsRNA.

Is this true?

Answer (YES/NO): NO